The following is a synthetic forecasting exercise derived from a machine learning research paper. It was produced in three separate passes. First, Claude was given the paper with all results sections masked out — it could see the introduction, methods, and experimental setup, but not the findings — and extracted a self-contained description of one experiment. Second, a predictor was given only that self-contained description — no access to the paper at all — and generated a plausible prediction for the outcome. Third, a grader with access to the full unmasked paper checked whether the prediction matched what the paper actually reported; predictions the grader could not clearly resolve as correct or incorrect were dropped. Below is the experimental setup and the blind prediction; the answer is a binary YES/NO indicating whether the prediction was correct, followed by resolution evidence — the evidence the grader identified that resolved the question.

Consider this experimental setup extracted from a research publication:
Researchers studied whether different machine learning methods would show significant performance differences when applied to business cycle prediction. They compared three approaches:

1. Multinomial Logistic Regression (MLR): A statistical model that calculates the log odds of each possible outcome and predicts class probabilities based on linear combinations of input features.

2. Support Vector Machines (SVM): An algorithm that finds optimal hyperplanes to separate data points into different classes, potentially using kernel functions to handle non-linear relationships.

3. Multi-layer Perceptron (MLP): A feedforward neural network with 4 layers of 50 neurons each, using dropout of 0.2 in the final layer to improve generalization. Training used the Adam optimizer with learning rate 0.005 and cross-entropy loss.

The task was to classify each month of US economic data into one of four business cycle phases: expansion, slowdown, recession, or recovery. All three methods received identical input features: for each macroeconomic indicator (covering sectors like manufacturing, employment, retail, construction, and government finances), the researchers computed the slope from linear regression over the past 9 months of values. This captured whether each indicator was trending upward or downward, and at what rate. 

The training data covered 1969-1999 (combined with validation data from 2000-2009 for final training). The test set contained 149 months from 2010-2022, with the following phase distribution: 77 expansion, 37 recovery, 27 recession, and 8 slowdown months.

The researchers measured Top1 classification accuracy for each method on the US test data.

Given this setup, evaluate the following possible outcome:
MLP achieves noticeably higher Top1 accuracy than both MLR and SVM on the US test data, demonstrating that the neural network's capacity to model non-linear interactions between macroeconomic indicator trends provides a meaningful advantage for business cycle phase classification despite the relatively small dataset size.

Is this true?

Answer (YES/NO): NO